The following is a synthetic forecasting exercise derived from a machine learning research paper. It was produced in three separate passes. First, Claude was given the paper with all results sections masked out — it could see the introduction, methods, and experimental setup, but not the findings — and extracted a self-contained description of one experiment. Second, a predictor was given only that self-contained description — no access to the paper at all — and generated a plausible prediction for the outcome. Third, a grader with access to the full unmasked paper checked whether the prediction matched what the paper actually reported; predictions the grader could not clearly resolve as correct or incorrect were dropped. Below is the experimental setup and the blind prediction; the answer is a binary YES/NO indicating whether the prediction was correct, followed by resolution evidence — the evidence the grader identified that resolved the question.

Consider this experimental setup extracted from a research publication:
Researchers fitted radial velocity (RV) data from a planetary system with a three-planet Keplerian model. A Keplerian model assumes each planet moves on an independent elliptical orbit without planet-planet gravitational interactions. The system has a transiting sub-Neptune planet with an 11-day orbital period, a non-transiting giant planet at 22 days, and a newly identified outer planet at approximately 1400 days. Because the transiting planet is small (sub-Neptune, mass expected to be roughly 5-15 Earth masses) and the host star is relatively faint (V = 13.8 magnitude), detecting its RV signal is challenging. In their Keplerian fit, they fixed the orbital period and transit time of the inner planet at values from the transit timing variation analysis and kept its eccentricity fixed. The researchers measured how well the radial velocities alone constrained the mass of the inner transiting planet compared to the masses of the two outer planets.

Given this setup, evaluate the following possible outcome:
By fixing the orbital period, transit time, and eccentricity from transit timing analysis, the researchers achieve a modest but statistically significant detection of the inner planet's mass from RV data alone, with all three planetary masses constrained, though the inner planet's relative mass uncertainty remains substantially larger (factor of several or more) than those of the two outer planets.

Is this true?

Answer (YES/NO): NO